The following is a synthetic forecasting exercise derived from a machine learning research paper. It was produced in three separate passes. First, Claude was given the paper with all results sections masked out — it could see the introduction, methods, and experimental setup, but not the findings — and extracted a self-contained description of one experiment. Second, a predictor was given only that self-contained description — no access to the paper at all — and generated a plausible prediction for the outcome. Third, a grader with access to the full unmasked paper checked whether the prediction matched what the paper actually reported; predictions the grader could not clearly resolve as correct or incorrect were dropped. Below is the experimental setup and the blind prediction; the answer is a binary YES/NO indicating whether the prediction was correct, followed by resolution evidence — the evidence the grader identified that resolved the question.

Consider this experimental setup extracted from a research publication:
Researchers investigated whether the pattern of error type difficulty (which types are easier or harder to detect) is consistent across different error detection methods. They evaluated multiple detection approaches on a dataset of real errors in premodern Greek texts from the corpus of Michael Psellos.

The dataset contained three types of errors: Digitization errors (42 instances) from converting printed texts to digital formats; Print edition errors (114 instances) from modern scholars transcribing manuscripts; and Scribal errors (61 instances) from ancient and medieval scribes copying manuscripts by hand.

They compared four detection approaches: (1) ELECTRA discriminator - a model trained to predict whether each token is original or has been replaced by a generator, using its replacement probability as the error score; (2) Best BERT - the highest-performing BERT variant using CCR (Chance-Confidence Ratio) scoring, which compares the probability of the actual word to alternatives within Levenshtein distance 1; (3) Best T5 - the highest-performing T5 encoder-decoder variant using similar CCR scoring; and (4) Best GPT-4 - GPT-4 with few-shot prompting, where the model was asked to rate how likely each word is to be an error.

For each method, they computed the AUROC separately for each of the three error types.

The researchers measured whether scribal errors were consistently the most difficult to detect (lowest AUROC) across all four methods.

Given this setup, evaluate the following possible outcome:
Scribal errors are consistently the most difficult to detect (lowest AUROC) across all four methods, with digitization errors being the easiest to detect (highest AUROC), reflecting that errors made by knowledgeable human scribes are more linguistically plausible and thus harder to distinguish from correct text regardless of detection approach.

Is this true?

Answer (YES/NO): NO